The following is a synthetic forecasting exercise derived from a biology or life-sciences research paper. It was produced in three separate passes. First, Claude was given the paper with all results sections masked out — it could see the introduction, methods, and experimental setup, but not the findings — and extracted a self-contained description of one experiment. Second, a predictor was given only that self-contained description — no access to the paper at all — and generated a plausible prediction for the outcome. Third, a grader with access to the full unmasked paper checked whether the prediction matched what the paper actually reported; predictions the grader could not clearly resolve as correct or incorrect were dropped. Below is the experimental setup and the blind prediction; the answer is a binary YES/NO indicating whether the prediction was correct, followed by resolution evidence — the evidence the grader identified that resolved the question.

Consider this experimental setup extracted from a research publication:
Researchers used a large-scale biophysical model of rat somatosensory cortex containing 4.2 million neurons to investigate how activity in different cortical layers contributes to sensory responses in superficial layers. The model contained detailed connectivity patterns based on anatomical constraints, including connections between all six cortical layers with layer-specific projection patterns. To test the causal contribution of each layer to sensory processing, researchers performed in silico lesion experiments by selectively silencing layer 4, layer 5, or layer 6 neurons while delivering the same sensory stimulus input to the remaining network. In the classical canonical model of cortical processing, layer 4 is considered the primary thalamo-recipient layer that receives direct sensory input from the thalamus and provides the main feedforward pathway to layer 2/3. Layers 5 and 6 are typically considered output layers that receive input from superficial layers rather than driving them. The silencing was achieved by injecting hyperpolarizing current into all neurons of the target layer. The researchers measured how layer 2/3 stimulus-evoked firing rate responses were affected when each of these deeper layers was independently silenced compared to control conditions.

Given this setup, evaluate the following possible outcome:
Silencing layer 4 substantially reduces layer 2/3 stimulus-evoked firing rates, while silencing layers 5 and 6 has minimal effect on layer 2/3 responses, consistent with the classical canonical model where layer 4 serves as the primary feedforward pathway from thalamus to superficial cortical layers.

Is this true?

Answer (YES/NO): YES